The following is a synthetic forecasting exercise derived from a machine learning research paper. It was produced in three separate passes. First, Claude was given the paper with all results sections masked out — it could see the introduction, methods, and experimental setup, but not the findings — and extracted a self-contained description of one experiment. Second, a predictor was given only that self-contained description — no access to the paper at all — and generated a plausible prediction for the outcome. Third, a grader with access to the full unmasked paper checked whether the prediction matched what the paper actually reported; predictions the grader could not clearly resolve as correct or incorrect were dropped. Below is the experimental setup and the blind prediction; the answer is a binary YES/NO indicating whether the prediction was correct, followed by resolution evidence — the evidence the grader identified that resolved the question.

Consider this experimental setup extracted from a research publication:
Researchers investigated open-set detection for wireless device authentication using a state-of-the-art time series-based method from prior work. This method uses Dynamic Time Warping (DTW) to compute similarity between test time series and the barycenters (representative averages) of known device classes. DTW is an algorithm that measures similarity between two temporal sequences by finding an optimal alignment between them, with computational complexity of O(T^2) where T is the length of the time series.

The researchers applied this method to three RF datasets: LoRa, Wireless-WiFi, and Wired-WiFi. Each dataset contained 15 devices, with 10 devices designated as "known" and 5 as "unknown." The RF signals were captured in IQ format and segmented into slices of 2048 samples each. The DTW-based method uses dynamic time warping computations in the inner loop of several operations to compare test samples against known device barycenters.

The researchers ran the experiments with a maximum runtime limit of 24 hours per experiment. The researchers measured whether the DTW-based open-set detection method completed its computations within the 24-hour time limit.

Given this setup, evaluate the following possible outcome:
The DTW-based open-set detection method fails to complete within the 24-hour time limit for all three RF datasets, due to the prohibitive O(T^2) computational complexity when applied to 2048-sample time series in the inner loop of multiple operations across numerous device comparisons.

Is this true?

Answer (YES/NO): YES